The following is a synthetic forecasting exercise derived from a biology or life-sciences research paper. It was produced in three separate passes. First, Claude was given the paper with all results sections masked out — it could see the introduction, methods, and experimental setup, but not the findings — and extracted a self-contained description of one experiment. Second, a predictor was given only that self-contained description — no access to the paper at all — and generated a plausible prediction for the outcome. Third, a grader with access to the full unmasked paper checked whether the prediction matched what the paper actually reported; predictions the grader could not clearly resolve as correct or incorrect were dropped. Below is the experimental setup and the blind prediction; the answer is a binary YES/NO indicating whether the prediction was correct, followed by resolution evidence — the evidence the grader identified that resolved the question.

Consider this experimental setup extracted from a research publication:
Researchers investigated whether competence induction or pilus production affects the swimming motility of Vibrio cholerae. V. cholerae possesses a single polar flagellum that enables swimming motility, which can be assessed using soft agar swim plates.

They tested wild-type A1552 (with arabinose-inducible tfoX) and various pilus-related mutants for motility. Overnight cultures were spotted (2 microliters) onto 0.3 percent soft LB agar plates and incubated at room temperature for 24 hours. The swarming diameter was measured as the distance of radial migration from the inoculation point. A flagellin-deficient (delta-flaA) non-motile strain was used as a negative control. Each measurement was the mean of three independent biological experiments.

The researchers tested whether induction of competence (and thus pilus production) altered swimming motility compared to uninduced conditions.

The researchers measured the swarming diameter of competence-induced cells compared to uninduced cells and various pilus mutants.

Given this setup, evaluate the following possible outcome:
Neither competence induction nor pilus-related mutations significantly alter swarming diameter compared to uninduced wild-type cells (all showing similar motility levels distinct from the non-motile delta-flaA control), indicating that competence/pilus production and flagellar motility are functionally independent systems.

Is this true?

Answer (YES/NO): NO